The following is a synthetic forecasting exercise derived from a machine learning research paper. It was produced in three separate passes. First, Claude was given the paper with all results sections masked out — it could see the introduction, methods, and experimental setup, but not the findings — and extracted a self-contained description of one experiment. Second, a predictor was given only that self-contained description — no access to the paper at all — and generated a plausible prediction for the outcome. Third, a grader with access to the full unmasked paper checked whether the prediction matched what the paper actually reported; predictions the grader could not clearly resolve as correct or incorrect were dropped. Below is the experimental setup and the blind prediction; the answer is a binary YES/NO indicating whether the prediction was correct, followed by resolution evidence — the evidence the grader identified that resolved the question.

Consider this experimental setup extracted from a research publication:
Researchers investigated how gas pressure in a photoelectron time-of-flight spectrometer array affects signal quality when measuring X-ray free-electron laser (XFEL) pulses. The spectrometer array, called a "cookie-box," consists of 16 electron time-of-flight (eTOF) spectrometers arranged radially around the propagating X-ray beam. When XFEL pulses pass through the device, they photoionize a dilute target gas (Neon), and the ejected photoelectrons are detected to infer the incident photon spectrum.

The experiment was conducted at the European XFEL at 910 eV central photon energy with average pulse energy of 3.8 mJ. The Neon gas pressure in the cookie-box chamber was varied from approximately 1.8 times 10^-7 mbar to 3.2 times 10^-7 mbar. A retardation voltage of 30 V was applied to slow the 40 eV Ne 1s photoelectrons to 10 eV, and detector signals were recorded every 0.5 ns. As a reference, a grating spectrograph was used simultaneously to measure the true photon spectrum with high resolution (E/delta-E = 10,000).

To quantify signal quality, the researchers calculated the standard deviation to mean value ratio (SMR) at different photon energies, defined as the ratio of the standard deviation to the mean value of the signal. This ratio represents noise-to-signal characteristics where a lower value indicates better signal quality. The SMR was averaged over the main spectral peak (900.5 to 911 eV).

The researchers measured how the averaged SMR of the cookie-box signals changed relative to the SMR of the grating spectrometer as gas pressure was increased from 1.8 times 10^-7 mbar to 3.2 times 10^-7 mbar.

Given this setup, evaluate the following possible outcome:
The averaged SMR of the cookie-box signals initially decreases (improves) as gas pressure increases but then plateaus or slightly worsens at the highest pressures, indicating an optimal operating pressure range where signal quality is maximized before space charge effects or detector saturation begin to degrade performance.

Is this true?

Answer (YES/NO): NO